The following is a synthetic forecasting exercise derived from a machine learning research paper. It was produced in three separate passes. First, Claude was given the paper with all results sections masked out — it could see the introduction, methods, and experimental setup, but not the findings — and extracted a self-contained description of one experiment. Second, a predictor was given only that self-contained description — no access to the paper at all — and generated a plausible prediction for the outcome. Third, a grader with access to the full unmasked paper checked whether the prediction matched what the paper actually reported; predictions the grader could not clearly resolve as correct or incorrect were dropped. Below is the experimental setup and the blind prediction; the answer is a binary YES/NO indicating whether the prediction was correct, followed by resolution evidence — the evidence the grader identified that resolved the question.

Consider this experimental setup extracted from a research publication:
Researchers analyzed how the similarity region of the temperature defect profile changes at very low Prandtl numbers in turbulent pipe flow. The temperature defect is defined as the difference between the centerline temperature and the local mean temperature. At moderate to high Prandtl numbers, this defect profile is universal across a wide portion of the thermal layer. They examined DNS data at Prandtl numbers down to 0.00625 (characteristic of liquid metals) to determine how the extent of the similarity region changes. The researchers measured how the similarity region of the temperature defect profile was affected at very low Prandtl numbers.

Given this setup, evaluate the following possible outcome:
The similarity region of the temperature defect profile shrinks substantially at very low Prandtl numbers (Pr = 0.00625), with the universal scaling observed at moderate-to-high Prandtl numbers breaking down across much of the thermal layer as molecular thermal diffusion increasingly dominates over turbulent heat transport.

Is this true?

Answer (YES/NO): YES